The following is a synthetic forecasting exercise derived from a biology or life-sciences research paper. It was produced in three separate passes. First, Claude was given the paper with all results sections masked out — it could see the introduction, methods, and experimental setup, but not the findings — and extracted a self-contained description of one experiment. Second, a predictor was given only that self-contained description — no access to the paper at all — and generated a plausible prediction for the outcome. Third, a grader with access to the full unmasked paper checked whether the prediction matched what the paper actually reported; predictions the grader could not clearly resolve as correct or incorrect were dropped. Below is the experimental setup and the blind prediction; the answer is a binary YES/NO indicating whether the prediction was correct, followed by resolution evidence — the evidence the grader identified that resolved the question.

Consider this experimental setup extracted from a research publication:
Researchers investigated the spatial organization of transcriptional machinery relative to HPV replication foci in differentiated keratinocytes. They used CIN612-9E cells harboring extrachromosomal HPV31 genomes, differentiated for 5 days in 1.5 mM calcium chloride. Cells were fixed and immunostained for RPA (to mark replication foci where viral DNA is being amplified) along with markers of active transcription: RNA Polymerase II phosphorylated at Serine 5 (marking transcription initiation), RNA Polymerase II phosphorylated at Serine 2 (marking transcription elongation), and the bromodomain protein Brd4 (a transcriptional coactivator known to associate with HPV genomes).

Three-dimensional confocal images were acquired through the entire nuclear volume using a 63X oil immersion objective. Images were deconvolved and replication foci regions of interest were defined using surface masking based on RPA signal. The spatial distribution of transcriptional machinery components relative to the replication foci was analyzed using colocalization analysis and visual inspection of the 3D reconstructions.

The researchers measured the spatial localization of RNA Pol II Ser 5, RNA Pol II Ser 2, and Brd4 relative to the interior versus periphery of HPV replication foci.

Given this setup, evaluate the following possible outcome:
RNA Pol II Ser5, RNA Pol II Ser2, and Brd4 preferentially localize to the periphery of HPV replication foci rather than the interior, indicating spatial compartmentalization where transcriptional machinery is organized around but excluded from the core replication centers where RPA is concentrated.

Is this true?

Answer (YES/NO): YES